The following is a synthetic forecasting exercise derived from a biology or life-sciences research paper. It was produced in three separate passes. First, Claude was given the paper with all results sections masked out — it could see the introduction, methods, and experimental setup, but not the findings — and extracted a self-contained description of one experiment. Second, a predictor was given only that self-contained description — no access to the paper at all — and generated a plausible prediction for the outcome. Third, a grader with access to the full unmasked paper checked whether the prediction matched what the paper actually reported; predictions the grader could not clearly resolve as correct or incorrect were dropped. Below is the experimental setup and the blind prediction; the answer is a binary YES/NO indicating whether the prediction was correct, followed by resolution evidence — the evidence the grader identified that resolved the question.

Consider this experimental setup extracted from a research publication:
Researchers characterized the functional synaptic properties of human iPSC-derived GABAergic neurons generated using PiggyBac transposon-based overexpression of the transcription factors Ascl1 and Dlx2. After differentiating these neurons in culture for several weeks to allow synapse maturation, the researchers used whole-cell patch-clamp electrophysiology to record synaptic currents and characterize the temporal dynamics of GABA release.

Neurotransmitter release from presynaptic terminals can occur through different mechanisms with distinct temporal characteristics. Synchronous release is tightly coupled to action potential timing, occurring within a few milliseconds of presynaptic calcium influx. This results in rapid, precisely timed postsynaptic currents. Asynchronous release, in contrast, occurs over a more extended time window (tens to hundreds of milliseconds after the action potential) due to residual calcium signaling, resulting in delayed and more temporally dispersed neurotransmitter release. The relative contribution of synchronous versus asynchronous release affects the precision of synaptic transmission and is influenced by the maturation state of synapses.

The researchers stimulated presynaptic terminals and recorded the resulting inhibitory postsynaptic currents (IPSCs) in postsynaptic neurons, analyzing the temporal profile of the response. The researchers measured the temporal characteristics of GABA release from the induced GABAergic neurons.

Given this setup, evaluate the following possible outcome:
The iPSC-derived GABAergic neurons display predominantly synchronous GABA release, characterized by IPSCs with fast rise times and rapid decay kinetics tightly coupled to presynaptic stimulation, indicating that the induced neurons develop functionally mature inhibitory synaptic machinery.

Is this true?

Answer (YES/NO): NO